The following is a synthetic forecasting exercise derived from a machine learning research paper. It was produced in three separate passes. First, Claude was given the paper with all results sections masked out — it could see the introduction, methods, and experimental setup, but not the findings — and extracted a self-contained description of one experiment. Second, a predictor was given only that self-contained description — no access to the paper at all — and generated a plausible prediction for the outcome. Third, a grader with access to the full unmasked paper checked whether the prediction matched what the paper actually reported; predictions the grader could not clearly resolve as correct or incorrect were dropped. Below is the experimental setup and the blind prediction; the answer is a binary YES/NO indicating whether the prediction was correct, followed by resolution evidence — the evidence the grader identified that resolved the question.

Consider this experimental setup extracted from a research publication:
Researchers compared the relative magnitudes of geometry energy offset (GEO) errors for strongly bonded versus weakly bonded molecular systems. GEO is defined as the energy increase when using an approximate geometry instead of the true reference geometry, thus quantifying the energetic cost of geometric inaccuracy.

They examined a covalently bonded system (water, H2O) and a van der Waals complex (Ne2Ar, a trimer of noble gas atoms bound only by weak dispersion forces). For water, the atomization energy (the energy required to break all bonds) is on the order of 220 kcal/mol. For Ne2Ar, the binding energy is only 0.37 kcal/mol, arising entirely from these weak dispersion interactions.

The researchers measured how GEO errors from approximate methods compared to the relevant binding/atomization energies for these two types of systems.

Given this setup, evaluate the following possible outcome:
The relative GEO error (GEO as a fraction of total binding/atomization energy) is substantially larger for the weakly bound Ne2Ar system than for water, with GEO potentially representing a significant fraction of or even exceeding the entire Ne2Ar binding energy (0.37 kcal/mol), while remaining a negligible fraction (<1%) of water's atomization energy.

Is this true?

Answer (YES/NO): YES